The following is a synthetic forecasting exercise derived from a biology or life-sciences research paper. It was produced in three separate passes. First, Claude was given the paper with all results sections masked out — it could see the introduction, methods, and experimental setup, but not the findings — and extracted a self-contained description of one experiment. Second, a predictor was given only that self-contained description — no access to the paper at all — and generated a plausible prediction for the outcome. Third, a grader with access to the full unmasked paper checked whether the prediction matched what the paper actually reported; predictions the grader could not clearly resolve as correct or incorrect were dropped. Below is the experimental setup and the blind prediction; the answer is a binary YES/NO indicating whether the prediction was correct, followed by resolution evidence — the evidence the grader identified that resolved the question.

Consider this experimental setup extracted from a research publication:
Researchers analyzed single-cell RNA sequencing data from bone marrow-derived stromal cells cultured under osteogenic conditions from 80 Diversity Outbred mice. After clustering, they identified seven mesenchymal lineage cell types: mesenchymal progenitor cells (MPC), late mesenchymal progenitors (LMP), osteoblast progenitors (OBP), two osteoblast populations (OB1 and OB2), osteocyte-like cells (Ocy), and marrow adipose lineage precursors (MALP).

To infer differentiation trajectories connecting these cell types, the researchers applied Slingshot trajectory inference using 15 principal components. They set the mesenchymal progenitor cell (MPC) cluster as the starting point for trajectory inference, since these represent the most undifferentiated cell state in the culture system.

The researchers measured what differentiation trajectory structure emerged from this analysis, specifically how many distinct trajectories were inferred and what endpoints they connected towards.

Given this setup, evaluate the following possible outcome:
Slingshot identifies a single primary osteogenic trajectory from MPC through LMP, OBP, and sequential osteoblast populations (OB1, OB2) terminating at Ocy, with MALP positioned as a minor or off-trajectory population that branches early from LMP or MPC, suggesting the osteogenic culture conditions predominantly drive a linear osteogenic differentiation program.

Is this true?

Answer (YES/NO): NO